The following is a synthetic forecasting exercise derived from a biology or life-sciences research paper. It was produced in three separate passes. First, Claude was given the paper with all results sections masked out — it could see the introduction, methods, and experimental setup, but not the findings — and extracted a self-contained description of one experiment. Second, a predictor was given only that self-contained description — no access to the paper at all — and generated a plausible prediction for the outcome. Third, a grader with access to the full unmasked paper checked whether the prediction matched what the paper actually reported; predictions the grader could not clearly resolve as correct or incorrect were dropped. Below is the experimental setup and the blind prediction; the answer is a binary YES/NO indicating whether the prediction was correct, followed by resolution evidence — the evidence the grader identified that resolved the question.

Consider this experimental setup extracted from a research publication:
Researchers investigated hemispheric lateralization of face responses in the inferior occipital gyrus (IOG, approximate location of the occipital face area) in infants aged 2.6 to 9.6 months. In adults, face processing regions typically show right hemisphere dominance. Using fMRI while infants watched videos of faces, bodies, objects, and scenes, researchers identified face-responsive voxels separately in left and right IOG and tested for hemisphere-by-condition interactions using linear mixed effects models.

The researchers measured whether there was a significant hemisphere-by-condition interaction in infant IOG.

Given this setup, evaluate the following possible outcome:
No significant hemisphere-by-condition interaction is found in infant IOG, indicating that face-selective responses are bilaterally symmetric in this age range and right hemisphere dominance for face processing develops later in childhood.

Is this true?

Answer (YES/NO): YES